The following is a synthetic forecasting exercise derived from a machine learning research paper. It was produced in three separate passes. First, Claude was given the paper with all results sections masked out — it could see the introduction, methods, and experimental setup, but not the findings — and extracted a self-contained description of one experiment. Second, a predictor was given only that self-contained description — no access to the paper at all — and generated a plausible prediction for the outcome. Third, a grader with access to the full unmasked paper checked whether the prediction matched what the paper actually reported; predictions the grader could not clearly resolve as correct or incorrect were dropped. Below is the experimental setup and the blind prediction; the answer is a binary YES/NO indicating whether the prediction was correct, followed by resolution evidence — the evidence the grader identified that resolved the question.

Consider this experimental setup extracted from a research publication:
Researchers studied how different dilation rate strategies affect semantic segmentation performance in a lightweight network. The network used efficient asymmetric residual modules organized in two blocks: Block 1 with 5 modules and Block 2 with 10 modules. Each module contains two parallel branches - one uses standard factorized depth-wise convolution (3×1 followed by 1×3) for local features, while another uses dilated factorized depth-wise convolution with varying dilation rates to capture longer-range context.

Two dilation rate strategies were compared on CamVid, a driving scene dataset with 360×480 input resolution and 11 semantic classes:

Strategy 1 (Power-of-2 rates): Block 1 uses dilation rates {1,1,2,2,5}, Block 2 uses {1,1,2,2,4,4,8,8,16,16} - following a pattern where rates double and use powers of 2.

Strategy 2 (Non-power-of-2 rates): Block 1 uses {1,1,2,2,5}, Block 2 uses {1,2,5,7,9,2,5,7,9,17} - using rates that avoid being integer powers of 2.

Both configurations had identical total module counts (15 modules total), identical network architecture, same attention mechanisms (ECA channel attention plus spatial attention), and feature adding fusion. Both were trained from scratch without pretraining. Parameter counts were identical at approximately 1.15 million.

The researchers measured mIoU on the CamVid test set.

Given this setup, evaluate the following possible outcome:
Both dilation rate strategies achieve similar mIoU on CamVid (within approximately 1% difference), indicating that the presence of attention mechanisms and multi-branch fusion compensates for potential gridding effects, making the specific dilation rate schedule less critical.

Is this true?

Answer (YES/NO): NO